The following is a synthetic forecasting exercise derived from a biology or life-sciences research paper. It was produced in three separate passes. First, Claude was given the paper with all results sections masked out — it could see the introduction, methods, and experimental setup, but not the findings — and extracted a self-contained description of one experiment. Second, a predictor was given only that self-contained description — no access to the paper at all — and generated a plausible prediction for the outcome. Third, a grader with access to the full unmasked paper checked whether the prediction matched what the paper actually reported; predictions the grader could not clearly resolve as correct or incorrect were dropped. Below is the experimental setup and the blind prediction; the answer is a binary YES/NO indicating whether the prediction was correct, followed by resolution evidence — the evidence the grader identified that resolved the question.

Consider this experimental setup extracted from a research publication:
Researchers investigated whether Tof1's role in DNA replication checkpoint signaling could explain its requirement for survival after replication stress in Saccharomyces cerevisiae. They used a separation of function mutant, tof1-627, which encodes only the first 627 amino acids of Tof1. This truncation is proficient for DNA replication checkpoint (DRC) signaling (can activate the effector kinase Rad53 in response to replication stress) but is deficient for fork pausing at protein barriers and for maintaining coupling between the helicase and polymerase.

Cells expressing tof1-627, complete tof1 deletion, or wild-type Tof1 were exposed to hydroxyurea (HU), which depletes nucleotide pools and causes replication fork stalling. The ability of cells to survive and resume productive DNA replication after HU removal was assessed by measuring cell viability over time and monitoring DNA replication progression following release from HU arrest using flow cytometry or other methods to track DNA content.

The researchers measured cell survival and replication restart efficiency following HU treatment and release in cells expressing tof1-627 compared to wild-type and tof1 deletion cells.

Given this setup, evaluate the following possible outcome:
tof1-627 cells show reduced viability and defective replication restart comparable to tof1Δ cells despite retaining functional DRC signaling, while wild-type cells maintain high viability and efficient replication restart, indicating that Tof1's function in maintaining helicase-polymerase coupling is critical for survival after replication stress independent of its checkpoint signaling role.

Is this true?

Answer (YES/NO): NO